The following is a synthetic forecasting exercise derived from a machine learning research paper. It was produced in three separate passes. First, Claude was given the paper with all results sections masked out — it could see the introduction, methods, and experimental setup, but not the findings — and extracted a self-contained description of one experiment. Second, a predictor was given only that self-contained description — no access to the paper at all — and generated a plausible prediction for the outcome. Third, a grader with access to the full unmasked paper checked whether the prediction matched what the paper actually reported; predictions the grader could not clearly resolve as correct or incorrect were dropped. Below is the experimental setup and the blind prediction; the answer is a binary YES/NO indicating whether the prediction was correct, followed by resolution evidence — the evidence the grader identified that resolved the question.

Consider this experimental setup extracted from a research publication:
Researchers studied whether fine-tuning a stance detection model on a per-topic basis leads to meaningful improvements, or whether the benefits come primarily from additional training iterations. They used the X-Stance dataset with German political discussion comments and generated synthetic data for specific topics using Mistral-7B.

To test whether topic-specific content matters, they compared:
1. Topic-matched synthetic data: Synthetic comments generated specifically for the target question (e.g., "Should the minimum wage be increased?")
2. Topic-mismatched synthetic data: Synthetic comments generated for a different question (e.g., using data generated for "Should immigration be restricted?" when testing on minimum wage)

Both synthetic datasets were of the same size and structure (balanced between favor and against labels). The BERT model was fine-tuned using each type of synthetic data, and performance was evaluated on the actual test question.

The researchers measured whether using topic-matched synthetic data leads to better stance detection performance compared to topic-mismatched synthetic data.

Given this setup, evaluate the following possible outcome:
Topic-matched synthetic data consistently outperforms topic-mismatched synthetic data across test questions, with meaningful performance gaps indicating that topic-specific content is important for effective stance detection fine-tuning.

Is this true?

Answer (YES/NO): YES